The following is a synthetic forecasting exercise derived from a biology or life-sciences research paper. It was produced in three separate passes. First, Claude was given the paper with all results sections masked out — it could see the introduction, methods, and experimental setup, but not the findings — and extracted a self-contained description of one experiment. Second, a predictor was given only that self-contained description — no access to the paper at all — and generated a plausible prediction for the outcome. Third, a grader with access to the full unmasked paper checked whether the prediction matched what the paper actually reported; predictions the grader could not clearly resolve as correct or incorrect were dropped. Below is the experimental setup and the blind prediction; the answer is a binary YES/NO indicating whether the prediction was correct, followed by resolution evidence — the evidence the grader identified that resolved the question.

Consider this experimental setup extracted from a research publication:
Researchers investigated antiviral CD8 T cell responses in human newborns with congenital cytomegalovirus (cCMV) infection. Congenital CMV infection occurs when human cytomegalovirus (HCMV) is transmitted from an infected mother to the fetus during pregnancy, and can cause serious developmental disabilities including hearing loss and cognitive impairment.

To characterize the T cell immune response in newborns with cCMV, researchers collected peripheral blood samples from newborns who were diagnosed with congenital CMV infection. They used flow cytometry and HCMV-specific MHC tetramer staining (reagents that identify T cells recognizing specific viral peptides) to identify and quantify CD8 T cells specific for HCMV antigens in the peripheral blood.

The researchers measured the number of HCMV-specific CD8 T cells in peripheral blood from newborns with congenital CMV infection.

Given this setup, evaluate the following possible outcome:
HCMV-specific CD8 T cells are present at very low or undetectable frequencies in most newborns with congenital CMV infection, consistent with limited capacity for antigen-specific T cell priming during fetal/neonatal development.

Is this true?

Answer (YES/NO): YES